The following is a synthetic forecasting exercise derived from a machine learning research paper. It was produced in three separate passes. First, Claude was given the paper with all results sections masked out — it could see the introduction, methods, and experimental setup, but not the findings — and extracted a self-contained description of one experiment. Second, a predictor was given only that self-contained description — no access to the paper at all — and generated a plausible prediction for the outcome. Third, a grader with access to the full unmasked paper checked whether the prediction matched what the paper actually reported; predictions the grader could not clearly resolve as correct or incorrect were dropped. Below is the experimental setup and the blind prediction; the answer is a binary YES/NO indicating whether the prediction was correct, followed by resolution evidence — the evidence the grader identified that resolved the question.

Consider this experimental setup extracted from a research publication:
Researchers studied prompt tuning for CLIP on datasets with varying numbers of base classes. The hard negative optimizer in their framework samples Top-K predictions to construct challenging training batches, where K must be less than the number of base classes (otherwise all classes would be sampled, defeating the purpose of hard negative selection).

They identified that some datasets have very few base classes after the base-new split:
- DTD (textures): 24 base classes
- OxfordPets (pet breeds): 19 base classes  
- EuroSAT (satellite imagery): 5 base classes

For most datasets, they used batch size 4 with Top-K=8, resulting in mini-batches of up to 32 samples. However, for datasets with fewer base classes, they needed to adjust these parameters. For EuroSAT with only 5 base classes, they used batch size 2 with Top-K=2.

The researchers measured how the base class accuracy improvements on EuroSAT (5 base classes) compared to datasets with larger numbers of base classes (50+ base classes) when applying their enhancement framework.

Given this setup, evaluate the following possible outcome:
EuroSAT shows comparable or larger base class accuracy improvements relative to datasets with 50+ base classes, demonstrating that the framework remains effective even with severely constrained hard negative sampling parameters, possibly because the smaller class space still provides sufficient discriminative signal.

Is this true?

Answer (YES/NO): YES